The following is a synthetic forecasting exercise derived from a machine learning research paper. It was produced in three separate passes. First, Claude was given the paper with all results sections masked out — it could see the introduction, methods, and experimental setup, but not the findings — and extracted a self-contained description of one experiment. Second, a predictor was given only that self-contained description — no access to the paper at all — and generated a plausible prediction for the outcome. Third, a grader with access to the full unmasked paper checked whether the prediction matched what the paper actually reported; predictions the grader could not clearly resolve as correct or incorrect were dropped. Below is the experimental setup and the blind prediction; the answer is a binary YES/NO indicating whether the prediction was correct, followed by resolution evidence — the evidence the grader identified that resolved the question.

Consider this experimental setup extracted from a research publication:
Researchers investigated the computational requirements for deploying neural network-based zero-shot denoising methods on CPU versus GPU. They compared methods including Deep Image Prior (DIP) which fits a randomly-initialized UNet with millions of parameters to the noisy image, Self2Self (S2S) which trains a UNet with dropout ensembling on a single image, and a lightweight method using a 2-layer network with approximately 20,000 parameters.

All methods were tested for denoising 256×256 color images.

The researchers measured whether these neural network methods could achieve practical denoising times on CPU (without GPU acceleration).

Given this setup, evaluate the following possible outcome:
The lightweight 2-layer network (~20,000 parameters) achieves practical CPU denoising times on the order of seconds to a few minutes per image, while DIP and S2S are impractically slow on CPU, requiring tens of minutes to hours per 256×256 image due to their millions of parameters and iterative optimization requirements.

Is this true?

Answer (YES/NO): YES